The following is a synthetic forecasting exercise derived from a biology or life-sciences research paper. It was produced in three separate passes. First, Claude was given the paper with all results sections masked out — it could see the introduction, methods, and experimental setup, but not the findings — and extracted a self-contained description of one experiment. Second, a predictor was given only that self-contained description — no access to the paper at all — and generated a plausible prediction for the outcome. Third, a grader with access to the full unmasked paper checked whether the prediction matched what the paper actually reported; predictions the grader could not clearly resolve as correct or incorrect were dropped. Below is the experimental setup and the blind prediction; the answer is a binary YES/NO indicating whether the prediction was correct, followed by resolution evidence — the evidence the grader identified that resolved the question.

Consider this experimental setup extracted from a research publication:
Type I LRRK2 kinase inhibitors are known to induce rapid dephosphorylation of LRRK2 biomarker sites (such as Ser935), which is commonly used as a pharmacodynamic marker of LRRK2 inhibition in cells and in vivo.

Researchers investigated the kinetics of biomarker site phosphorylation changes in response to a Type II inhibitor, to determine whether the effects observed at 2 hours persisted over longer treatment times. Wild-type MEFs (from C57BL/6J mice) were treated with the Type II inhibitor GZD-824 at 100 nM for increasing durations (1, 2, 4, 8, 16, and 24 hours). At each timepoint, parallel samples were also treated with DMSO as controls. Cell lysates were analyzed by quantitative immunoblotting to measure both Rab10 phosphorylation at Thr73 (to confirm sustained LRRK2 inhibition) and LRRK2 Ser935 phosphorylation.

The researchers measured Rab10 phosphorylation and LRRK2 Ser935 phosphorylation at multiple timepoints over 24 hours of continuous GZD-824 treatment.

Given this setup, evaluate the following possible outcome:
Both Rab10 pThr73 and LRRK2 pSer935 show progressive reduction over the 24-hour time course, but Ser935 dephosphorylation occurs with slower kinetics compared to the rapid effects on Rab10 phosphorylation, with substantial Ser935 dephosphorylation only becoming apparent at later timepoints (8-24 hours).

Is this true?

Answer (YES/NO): NO